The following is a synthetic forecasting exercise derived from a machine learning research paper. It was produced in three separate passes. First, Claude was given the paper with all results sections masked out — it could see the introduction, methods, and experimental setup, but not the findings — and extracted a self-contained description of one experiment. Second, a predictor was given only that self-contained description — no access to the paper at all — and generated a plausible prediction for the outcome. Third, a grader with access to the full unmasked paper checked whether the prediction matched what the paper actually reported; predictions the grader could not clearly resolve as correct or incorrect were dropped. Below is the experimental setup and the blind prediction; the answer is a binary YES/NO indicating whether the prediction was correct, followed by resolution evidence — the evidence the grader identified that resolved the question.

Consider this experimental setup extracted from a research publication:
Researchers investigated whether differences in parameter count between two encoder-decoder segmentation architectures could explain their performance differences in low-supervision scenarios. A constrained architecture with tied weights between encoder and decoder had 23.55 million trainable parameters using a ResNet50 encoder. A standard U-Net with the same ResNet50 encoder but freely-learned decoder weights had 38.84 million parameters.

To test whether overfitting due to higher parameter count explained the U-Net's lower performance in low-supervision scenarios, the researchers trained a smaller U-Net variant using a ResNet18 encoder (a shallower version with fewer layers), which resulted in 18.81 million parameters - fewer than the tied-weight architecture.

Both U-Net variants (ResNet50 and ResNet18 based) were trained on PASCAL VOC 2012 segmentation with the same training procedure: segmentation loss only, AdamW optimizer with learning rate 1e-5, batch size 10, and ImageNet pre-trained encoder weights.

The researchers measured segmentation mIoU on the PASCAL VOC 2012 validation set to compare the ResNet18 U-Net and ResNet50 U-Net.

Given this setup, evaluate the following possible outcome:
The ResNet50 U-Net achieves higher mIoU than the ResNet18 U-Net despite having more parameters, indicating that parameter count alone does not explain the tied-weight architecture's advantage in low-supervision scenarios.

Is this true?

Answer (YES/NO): YES